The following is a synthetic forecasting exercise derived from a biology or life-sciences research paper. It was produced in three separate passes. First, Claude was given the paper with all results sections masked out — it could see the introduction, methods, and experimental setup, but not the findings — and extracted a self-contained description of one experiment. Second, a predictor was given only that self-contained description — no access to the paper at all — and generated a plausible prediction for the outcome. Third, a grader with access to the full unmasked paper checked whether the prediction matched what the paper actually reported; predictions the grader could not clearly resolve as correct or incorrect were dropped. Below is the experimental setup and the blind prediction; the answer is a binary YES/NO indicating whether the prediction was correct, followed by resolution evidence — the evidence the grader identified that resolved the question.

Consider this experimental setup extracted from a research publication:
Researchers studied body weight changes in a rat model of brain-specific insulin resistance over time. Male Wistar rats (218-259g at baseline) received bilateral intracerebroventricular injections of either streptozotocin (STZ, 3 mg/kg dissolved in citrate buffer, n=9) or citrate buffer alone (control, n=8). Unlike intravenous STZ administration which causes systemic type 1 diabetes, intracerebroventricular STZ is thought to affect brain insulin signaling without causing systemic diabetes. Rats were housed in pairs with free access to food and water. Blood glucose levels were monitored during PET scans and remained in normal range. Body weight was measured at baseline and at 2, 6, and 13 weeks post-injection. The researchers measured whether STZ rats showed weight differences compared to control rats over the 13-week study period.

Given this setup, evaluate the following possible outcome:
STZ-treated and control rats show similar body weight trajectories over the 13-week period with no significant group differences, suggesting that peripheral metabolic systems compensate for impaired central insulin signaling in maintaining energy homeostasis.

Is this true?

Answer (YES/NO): NO